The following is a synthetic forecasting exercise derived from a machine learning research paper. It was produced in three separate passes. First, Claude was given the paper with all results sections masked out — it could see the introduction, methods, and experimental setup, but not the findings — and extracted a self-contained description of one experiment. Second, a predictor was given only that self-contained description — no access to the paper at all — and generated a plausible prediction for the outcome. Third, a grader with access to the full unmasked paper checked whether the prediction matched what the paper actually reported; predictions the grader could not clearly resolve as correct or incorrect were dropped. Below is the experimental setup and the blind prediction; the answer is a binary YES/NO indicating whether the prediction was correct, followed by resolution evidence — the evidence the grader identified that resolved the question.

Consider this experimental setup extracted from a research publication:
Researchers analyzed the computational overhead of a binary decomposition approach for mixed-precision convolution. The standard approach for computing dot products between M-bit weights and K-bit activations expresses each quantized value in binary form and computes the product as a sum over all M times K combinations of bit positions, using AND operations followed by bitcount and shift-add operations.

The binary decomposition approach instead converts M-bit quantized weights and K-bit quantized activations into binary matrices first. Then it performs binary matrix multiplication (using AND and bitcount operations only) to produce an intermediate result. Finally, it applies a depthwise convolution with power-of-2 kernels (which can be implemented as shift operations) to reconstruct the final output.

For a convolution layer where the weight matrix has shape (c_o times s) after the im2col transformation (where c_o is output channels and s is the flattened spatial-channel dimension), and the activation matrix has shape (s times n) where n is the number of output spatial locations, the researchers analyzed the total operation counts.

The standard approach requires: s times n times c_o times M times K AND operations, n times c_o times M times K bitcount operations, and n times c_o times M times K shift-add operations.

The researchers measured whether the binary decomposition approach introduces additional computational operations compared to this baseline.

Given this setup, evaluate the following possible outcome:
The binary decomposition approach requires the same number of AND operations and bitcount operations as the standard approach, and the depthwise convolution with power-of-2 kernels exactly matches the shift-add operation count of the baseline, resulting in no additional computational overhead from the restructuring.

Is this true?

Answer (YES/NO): YES